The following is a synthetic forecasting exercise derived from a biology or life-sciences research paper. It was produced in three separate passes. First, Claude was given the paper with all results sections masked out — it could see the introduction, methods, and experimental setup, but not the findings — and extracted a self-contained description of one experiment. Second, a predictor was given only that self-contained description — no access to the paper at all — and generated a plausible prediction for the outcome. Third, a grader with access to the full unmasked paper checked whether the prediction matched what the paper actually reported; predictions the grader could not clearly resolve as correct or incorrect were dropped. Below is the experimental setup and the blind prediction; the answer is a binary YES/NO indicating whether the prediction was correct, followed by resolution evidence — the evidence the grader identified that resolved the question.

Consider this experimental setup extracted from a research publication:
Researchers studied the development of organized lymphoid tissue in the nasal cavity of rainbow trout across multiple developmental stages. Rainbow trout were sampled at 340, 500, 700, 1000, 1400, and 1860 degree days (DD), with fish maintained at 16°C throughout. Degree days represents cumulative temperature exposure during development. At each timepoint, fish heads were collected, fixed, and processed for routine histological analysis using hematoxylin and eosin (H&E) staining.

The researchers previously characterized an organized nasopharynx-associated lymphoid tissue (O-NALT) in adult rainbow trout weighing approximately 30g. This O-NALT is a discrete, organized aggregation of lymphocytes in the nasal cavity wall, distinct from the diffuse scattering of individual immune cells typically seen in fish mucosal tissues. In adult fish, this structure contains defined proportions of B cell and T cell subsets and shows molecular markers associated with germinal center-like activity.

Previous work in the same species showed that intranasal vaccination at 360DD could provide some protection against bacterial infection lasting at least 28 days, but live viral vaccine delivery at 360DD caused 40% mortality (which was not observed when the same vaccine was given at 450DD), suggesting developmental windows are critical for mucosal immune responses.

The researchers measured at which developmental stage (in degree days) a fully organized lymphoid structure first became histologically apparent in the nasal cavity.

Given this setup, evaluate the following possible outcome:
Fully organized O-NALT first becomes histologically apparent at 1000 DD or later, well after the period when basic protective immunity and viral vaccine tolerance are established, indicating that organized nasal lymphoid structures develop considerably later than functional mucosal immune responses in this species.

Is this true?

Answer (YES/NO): YES